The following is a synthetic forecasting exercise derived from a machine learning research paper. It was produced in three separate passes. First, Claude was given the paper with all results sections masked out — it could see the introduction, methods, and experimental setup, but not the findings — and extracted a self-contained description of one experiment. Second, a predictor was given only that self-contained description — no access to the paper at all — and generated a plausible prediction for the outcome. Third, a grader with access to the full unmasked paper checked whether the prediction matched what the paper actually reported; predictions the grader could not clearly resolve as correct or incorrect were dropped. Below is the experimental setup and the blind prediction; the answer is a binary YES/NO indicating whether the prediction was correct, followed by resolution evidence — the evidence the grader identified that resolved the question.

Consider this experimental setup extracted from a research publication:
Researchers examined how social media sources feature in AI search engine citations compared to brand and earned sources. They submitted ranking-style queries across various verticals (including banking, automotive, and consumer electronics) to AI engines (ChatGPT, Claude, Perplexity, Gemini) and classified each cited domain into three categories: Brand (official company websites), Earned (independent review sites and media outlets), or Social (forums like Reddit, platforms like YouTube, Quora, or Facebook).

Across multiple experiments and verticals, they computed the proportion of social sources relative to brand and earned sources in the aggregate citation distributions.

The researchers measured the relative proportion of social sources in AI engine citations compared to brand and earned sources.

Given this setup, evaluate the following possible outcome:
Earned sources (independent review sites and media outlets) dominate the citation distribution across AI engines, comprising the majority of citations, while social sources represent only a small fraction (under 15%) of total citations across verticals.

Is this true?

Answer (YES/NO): NO